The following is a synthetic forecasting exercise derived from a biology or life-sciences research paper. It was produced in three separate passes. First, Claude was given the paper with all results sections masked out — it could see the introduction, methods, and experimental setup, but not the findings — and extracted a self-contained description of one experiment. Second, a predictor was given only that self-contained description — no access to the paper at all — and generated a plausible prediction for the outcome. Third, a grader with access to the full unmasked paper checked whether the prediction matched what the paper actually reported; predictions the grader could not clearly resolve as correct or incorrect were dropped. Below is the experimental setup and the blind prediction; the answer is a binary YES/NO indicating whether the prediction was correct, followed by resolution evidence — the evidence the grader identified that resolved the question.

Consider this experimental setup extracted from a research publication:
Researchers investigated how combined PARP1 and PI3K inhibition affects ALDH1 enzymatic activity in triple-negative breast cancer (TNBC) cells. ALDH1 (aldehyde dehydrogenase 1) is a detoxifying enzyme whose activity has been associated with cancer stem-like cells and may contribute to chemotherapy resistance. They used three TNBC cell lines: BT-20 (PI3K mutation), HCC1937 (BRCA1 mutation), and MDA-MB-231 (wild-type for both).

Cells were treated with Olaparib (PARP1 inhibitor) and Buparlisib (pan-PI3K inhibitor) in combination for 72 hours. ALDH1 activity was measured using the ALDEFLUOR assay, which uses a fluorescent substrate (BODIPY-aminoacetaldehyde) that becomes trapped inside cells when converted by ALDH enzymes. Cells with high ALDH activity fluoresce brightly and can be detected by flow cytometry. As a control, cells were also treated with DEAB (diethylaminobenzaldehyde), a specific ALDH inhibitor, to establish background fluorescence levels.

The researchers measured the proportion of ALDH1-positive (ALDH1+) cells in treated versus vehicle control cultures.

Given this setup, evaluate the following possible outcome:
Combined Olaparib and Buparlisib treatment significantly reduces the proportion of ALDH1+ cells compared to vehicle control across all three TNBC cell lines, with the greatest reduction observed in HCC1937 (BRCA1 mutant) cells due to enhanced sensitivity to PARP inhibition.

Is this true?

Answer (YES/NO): NO